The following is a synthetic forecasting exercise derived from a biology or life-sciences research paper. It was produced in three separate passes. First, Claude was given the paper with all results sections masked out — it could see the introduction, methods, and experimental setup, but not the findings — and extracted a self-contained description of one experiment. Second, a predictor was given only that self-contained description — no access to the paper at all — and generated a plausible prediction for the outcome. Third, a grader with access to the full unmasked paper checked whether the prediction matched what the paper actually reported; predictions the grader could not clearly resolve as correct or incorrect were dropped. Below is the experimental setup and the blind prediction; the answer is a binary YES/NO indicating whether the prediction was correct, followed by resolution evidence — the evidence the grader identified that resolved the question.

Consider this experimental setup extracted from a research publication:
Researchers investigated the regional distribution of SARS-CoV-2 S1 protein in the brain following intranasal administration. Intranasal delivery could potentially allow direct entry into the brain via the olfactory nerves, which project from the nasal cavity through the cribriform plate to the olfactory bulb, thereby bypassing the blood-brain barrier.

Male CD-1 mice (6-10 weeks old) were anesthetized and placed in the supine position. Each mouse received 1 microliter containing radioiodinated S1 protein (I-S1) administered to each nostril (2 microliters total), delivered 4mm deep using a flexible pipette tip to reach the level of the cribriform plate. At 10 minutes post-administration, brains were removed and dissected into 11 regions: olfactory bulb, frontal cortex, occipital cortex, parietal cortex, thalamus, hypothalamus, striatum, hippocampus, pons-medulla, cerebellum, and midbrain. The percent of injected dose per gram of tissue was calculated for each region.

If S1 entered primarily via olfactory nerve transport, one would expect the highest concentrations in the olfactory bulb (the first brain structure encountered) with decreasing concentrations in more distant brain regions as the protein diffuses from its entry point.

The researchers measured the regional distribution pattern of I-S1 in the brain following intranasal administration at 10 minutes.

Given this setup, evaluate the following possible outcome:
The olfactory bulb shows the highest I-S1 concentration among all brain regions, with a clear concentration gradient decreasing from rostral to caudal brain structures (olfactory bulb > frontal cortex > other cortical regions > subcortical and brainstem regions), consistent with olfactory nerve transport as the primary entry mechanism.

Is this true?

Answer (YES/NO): NO